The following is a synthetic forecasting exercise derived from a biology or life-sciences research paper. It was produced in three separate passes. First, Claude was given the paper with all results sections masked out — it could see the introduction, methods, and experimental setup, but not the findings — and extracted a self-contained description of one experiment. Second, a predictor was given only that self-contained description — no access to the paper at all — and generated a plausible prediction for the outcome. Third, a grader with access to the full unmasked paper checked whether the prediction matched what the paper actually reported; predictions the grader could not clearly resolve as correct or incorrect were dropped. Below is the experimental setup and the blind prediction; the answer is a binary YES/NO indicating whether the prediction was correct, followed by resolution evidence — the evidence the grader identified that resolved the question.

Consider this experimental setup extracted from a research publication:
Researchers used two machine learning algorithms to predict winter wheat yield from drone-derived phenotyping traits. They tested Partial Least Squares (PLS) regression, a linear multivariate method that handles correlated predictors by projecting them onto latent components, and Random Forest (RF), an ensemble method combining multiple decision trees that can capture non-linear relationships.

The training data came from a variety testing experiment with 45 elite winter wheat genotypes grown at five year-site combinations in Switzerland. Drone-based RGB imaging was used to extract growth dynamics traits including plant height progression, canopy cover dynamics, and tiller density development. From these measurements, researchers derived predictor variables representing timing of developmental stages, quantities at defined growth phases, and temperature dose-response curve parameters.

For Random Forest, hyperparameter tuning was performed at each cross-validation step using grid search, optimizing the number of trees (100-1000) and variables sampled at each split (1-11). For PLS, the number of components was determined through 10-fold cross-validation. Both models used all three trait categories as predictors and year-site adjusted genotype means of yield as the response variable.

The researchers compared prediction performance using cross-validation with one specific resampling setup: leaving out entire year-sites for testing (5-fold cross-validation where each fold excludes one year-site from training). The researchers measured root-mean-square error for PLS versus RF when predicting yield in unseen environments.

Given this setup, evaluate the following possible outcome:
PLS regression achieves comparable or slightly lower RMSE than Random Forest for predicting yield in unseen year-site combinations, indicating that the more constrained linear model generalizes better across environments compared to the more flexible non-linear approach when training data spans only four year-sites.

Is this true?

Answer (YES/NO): YES